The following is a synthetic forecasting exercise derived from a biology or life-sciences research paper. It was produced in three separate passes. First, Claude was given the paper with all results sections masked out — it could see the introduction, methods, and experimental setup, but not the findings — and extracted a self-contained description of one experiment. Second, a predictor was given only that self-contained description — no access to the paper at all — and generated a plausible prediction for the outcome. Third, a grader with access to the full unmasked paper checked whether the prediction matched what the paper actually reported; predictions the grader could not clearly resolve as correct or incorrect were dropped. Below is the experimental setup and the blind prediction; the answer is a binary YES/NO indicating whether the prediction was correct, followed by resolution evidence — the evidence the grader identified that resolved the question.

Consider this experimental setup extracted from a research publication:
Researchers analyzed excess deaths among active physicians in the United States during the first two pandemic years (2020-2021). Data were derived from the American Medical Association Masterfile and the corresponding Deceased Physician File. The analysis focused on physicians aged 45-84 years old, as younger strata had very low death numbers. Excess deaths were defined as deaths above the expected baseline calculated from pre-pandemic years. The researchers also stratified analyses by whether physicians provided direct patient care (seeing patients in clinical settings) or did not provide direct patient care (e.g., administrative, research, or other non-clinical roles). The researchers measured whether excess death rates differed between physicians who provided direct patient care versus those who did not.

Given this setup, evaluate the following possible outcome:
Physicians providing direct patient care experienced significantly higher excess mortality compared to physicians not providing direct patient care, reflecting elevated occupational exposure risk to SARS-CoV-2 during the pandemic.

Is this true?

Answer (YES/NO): NO